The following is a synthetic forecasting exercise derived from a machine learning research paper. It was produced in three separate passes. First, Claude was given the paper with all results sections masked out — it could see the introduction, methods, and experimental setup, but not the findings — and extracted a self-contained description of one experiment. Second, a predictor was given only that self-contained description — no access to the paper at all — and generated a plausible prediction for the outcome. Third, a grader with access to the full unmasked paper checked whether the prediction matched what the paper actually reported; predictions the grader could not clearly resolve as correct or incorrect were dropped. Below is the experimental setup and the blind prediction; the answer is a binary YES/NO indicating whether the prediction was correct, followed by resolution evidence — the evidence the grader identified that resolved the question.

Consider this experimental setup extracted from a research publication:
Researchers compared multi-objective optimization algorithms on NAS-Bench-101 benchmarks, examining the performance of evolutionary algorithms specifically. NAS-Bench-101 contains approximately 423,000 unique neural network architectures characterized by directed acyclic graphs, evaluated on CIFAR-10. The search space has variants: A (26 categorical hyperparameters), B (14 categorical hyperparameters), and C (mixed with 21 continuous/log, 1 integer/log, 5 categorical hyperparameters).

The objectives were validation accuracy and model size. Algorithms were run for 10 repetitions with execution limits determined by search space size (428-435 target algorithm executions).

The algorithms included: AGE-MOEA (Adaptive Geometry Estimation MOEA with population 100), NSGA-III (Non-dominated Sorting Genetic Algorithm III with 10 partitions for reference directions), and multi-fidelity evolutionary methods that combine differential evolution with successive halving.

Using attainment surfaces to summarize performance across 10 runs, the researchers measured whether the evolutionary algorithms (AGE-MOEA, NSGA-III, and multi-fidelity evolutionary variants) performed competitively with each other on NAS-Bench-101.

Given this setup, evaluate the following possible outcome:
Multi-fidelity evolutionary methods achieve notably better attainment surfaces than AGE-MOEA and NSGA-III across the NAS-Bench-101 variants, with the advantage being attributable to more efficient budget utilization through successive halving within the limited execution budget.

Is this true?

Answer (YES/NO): NO